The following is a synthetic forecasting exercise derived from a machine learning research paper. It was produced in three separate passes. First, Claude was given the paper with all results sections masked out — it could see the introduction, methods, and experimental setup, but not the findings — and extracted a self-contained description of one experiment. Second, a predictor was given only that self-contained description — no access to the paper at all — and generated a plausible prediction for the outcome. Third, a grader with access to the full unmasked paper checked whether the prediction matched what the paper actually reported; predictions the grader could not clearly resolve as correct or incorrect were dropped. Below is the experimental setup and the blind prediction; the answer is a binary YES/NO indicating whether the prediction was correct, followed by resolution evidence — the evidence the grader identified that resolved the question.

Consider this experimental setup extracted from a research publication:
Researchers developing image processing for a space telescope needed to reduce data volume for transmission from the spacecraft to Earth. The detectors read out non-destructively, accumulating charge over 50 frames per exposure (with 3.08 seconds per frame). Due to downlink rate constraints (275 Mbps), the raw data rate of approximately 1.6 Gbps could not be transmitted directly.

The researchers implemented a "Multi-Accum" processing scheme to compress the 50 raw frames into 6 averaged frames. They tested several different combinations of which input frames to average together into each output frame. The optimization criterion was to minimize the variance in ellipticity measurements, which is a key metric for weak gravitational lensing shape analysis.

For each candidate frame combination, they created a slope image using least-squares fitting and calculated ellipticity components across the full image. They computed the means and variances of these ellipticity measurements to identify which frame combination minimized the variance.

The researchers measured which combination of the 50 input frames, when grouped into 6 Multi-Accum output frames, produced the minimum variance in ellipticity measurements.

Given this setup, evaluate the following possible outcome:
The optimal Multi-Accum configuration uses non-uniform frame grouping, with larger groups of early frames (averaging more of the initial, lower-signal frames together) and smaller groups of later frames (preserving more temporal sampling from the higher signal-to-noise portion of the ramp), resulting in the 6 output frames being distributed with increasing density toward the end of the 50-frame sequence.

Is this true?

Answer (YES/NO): NO